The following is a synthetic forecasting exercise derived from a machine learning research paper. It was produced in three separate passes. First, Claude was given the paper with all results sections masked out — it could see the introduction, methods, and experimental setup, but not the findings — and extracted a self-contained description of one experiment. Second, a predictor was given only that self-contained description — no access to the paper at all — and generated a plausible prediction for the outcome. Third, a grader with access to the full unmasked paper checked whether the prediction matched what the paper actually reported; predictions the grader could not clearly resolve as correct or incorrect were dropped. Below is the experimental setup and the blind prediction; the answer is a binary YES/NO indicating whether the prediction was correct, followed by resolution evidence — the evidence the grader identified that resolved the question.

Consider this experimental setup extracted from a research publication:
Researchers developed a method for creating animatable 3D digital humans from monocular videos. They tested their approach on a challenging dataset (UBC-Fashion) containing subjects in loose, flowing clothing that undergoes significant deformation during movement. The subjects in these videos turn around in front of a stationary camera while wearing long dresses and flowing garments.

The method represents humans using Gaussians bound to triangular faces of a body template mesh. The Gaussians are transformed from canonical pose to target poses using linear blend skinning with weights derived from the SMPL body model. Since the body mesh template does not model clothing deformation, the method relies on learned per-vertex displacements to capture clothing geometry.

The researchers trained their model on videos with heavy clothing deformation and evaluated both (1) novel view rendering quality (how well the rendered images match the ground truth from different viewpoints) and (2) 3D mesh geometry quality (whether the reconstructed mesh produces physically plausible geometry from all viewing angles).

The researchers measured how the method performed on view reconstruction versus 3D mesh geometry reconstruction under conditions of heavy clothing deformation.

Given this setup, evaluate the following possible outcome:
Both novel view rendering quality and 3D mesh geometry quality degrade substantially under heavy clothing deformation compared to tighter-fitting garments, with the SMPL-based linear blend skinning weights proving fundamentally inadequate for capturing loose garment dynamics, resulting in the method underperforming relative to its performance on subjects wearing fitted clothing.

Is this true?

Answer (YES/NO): NO